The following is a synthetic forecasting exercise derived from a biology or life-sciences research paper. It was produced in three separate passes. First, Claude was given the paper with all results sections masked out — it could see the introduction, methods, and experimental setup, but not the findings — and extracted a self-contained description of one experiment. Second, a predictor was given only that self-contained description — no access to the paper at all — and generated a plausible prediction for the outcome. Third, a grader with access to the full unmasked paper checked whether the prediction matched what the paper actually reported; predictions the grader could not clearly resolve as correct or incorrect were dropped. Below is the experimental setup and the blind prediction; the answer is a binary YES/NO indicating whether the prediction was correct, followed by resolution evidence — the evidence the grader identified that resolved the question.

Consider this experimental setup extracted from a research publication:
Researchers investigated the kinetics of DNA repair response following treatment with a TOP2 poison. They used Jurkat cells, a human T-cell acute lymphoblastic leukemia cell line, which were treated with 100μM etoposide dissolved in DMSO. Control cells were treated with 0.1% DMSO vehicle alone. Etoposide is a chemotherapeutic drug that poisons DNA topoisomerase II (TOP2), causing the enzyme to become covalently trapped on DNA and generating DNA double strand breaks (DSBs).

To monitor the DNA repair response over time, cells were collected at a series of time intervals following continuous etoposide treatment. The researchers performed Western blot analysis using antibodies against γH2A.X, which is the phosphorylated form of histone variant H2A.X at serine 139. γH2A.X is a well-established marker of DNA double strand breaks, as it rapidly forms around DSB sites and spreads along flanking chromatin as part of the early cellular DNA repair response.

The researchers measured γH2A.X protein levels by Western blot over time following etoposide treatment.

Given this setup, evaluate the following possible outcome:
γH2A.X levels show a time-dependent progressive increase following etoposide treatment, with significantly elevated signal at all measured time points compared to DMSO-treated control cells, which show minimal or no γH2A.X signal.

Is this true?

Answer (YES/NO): NO